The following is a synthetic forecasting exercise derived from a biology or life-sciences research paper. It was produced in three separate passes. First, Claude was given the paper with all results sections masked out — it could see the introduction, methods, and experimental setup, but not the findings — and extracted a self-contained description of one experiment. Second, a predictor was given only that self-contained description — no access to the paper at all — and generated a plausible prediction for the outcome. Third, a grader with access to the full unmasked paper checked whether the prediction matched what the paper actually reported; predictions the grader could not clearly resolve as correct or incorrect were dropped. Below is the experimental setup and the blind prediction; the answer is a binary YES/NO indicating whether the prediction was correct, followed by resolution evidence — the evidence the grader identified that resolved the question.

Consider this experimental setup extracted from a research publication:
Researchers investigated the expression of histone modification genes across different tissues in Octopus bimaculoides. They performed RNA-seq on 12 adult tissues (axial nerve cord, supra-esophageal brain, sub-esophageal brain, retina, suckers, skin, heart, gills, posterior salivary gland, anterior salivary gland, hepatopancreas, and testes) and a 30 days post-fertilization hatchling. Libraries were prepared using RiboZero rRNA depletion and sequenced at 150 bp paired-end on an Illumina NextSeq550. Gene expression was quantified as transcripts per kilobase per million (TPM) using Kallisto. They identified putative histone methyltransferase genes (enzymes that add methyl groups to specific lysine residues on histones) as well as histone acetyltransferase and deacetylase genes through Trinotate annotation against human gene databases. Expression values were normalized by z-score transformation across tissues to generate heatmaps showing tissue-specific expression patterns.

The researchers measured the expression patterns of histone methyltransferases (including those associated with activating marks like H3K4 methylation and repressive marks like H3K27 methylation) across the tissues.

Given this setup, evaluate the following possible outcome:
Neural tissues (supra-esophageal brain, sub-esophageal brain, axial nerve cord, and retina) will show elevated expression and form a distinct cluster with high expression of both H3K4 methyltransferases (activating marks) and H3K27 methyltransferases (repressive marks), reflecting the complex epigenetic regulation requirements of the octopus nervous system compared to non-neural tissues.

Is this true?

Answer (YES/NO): NO